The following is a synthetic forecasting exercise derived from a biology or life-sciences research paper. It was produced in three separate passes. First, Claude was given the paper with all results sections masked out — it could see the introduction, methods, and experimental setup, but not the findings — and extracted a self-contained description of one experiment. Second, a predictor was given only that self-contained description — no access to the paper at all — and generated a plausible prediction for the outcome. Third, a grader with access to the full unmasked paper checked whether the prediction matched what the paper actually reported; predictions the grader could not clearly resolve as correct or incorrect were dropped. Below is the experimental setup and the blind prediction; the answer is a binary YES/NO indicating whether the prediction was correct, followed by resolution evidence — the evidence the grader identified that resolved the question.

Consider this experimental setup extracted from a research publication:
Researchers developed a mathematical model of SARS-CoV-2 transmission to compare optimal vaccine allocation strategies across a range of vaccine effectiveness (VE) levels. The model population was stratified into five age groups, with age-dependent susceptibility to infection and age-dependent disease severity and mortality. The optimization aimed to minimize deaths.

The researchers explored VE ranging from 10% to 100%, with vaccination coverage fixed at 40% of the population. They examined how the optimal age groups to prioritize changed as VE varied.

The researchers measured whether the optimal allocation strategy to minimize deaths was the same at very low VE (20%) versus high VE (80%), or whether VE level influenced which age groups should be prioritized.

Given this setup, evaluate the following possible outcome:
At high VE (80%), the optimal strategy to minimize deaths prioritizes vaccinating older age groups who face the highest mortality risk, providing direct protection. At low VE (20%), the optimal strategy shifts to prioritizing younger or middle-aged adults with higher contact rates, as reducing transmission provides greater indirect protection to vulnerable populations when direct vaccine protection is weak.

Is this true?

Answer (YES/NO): NO